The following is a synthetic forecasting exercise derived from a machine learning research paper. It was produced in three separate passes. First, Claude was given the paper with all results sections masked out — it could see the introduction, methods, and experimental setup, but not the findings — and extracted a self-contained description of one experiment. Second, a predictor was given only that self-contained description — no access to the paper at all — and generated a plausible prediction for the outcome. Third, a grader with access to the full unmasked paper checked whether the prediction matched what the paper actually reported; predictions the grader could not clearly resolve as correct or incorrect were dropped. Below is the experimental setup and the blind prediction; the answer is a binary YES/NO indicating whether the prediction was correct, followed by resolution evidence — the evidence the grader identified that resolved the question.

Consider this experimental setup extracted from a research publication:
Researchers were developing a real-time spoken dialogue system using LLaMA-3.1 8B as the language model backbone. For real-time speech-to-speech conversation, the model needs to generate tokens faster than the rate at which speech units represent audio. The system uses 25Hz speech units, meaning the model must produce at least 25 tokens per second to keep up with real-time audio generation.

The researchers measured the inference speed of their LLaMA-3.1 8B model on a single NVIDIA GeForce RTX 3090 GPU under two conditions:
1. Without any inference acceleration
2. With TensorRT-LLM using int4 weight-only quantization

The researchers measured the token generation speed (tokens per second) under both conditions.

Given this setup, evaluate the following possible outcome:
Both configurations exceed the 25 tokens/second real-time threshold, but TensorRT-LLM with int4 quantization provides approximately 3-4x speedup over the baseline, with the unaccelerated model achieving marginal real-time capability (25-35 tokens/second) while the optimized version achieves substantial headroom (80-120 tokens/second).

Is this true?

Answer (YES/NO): NO